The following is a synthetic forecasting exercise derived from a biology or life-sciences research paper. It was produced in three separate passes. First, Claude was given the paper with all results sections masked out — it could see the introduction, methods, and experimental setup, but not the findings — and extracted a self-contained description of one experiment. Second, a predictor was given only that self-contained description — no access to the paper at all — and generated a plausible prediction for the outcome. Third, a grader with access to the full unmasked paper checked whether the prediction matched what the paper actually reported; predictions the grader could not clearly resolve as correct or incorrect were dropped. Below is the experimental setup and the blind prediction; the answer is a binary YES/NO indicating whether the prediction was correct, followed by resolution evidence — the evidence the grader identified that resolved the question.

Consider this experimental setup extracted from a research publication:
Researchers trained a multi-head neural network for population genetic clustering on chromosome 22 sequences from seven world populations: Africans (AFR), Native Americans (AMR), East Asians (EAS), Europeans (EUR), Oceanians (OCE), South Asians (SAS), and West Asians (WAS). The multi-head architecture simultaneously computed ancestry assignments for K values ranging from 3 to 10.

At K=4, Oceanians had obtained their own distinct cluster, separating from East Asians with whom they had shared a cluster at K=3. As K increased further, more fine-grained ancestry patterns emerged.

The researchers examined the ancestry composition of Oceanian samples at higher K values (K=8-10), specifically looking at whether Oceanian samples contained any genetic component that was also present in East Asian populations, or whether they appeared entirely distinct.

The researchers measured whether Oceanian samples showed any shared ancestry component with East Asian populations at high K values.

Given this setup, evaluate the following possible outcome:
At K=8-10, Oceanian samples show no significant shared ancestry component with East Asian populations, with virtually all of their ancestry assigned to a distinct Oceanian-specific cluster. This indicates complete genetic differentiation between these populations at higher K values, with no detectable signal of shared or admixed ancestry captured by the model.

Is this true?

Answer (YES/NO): NO